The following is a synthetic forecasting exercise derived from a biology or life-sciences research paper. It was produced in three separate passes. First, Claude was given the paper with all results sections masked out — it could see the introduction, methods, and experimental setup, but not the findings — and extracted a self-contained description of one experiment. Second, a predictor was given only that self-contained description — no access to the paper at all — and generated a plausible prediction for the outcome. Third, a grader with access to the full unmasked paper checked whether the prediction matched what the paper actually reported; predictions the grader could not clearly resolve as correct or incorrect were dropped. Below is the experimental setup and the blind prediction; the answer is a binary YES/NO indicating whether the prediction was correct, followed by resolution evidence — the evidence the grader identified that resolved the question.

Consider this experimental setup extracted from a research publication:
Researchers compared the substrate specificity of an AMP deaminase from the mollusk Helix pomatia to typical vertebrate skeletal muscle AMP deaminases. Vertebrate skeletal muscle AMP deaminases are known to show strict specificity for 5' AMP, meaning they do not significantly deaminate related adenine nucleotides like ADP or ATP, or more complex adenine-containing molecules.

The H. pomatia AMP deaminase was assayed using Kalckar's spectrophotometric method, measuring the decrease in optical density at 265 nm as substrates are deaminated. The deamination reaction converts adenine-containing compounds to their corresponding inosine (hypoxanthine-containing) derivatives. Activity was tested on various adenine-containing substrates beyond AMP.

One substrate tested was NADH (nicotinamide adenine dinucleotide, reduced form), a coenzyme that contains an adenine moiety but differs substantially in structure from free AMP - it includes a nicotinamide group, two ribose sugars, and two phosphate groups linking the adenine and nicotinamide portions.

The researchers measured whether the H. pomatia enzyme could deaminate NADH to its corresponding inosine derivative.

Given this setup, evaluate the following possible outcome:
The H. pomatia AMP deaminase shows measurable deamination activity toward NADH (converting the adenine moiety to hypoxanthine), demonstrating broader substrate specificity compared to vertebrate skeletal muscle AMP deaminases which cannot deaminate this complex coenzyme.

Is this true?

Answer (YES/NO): YES